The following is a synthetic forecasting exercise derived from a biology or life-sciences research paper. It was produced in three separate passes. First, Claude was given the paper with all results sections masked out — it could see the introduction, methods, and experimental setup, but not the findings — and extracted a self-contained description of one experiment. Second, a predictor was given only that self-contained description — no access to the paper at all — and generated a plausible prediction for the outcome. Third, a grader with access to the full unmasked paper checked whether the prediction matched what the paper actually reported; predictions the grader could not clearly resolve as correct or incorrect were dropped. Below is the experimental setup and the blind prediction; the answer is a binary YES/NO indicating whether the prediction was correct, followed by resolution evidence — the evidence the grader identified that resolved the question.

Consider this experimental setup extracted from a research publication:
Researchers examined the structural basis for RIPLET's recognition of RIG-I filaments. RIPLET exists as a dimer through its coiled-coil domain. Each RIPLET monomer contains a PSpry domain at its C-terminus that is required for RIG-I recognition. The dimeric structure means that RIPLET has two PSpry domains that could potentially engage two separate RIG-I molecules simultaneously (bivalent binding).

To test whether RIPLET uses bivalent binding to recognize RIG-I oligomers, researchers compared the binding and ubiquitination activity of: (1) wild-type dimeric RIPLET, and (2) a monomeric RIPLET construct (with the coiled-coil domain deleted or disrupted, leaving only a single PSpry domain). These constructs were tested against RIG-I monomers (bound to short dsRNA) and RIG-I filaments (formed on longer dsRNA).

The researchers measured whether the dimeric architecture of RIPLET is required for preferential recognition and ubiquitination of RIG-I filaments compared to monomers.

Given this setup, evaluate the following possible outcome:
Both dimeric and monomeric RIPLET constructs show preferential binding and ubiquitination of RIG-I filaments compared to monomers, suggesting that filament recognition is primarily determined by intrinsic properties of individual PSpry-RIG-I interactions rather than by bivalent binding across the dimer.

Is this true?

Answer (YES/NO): NO